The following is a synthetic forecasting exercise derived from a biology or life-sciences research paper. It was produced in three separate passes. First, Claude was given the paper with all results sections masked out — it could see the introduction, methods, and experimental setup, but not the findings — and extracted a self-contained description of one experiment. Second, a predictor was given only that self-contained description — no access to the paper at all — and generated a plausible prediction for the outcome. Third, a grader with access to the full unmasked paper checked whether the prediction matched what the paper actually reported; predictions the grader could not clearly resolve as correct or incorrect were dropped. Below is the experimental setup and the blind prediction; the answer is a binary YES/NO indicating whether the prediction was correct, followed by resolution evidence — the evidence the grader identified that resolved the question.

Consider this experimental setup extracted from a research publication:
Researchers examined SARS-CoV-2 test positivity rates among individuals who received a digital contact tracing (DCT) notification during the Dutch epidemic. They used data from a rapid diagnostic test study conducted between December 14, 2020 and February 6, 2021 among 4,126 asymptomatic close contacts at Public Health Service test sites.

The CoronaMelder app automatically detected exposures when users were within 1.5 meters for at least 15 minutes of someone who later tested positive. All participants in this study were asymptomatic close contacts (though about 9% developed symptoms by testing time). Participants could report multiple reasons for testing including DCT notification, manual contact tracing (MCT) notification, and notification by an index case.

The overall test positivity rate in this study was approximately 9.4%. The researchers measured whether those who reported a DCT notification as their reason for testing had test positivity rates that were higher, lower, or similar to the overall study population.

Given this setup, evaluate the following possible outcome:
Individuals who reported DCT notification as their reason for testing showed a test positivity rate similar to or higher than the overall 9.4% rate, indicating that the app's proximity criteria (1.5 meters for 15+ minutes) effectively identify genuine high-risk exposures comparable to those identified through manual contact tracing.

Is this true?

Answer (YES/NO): NO